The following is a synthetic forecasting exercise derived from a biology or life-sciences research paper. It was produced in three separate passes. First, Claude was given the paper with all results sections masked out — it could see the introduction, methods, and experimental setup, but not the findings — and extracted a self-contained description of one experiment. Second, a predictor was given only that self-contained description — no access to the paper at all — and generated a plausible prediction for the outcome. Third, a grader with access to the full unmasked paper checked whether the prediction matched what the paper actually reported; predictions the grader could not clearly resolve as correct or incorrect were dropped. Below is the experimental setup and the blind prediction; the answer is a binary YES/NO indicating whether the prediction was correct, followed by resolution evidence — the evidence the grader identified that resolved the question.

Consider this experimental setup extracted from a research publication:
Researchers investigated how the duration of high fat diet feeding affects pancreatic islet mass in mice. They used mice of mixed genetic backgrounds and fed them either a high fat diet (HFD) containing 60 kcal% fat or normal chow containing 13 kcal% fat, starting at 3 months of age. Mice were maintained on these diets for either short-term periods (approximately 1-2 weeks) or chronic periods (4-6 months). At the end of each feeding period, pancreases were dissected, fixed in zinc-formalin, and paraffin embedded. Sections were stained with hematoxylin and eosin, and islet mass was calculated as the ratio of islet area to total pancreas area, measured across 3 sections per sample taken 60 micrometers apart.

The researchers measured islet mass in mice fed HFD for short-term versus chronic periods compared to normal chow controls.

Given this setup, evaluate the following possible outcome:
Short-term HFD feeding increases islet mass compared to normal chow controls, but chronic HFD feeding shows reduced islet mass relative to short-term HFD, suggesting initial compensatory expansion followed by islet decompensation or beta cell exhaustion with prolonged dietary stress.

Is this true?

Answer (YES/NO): NO